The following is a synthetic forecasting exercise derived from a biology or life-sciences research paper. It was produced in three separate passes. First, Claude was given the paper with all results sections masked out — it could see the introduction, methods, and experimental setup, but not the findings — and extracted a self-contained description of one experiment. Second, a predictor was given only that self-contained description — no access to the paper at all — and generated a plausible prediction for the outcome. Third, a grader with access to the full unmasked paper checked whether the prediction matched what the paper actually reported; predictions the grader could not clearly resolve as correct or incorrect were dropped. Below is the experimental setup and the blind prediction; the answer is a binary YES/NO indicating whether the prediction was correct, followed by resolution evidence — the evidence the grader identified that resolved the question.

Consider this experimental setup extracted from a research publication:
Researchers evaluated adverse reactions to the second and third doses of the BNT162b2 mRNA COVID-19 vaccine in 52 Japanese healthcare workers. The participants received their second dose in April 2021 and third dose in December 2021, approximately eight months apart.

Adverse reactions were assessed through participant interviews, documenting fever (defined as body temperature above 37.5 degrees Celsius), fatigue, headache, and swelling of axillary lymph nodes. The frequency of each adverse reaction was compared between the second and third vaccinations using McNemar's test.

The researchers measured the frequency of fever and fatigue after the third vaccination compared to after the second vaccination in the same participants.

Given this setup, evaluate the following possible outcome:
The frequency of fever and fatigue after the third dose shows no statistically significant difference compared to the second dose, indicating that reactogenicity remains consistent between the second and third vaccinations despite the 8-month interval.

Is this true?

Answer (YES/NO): YES